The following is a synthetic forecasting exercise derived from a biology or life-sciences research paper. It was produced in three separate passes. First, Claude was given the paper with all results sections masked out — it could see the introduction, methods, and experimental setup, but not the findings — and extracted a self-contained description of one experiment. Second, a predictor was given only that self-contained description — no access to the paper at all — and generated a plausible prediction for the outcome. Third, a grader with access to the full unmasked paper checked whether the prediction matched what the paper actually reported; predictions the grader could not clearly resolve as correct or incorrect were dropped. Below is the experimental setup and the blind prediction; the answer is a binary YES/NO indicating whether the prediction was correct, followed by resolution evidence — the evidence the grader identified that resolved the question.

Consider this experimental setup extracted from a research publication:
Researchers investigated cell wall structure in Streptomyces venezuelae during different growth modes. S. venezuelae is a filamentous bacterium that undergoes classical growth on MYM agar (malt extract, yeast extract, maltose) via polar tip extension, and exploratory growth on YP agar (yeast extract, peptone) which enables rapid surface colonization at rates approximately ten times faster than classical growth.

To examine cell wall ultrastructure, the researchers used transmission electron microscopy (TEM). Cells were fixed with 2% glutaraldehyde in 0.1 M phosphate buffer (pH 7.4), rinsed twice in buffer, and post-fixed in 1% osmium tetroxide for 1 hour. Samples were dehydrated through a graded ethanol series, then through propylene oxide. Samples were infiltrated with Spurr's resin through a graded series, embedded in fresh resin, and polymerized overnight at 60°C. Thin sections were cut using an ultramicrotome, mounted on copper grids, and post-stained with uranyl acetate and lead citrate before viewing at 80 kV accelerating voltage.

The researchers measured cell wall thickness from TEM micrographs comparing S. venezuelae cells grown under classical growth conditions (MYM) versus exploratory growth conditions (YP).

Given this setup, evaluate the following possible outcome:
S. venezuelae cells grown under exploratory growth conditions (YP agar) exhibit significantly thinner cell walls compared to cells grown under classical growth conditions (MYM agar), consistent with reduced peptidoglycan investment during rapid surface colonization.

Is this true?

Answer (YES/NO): NO